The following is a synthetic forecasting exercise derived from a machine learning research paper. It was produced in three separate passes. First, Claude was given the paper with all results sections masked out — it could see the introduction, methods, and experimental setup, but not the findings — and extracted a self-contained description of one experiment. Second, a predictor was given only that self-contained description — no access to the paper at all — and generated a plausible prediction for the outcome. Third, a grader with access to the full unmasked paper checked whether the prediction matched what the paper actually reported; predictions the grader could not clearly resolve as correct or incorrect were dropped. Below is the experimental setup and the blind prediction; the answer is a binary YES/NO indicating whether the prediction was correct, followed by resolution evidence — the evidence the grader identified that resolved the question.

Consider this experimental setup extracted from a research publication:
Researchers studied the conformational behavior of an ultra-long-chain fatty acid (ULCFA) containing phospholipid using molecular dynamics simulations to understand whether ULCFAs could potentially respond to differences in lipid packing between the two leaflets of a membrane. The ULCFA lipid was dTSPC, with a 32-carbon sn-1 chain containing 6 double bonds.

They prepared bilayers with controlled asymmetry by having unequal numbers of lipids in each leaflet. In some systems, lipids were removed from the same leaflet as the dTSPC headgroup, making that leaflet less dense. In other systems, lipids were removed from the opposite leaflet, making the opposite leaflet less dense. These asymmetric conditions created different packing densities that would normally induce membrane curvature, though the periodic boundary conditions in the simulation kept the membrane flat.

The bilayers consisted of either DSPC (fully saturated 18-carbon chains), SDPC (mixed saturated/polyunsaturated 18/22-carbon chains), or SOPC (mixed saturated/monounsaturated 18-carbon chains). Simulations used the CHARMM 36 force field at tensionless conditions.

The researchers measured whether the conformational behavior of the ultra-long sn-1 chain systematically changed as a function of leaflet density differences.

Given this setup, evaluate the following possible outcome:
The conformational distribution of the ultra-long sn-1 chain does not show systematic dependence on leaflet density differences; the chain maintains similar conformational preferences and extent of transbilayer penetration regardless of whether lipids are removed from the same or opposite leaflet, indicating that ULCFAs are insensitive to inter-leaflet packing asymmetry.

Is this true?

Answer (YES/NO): NO